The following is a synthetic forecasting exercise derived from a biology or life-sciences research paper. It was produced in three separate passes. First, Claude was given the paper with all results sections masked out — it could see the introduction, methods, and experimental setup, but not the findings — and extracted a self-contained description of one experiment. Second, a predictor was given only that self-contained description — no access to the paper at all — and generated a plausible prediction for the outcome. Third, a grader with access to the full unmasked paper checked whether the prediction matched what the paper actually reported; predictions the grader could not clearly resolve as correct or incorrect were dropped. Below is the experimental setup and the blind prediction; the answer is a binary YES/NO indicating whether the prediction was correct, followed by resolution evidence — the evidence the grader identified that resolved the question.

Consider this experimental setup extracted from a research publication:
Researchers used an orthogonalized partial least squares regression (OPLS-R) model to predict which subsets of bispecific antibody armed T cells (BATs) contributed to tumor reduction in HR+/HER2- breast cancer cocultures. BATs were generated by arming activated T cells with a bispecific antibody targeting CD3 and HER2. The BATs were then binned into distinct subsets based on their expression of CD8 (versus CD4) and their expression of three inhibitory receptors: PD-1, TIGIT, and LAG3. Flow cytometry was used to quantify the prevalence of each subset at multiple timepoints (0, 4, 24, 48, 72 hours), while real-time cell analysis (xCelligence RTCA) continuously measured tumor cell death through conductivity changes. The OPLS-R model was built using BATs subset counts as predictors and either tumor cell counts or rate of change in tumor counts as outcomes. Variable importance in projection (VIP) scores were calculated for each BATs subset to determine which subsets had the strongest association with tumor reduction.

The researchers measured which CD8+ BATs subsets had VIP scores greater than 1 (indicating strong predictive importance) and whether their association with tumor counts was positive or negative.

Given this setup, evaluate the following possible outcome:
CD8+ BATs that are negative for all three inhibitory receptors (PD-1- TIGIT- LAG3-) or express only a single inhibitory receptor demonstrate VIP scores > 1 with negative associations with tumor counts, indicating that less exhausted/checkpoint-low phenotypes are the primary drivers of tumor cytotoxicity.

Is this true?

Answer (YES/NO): NO